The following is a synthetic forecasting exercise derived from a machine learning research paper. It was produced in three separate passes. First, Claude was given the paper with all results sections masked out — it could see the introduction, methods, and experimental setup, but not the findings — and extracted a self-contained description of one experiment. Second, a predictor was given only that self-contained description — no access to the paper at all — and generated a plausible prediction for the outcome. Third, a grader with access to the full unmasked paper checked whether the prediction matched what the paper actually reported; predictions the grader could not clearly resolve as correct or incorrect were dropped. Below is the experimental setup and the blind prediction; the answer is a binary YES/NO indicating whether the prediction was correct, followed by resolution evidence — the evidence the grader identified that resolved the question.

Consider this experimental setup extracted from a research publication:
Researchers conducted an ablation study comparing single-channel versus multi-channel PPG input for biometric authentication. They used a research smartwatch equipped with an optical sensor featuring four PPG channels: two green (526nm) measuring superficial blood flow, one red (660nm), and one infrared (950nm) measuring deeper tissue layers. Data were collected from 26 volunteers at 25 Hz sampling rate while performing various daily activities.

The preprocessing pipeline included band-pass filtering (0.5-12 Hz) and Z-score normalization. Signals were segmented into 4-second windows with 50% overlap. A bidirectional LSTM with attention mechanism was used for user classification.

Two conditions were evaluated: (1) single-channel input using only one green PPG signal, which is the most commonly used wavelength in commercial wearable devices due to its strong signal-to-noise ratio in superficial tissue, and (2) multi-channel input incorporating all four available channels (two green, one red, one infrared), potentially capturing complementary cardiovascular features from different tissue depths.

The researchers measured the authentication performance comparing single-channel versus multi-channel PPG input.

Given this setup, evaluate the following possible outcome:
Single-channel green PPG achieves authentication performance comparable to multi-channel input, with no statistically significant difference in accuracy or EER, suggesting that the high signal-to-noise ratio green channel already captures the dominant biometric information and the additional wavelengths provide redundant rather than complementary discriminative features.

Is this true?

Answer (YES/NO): NO